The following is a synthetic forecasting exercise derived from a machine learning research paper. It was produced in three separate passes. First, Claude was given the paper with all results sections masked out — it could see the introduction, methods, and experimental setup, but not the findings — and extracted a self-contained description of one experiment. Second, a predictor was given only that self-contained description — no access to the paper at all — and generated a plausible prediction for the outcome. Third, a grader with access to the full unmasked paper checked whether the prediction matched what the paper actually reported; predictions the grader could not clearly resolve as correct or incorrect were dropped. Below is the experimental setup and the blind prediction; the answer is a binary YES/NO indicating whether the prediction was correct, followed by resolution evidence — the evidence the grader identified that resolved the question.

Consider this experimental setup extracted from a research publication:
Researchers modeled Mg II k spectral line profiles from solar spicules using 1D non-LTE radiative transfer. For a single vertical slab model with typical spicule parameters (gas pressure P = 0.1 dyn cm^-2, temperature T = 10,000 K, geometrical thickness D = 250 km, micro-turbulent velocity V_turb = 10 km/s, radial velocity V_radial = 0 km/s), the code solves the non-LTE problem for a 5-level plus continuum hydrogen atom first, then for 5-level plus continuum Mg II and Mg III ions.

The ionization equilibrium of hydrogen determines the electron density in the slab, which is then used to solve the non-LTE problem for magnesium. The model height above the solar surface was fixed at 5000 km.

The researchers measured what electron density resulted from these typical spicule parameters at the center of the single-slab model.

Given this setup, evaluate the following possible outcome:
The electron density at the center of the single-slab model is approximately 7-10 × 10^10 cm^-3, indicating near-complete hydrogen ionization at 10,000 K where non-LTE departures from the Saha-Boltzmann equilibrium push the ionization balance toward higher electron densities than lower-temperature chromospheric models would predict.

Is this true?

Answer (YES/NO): NO